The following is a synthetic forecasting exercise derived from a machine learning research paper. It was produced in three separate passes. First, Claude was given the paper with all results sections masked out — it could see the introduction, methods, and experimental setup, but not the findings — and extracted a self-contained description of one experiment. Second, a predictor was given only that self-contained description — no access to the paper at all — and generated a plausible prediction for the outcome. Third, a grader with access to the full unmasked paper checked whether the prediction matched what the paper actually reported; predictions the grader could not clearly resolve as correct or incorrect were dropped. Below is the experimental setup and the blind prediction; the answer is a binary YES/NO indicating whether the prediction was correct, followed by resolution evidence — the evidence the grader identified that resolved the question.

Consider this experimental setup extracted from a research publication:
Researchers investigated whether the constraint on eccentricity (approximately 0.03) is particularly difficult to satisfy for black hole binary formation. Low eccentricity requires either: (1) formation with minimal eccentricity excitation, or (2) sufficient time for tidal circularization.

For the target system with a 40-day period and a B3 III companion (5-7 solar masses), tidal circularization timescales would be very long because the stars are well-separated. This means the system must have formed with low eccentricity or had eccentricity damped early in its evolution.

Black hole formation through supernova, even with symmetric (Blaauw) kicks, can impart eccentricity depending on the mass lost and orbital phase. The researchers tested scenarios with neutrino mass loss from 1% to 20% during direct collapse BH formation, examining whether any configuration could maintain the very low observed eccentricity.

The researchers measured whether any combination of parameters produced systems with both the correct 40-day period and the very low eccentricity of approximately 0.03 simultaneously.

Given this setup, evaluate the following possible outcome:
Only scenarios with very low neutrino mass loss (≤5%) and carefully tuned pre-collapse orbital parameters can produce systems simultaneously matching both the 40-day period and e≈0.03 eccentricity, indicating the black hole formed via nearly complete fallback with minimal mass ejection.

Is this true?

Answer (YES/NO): NO